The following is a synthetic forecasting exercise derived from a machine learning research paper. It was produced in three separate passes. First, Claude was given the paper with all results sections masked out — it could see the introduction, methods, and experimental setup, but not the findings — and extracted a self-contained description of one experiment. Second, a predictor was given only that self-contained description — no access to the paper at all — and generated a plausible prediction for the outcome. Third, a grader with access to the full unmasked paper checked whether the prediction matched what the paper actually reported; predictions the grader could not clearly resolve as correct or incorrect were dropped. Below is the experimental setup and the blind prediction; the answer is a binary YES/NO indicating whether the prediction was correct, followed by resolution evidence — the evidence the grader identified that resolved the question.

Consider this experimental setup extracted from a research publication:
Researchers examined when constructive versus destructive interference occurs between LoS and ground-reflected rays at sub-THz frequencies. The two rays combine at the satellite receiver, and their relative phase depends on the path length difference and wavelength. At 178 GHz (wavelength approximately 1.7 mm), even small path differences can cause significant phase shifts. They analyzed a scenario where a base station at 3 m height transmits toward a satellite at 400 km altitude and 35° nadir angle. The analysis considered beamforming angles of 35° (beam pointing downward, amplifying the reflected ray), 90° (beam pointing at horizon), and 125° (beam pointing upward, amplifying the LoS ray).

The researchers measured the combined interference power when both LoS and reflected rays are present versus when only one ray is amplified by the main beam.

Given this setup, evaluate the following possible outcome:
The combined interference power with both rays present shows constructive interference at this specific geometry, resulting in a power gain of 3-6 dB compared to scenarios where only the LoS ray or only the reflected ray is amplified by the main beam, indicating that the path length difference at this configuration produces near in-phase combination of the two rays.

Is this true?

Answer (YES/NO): NO